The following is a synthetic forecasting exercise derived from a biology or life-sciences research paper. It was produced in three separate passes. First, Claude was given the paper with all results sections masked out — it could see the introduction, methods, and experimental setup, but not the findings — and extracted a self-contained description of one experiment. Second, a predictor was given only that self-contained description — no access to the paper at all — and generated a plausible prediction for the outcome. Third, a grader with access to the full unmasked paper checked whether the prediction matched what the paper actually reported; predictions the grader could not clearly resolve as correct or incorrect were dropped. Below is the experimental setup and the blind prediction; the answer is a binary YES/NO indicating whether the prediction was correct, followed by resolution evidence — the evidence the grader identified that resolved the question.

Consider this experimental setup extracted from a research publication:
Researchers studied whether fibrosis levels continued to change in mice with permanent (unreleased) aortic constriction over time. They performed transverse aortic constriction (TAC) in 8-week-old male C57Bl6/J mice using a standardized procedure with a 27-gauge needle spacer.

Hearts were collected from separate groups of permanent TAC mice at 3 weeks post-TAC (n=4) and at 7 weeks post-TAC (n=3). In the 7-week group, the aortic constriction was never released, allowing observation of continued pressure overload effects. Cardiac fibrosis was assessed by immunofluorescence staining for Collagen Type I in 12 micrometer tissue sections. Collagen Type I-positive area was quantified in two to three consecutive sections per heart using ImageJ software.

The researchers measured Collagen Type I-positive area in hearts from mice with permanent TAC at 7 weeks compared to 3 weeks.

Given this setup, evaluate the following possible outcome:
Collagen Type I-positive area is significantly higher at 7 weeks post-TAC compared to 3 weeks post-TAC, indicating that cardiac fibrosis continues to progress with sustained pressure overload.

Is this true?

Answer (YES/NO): NO